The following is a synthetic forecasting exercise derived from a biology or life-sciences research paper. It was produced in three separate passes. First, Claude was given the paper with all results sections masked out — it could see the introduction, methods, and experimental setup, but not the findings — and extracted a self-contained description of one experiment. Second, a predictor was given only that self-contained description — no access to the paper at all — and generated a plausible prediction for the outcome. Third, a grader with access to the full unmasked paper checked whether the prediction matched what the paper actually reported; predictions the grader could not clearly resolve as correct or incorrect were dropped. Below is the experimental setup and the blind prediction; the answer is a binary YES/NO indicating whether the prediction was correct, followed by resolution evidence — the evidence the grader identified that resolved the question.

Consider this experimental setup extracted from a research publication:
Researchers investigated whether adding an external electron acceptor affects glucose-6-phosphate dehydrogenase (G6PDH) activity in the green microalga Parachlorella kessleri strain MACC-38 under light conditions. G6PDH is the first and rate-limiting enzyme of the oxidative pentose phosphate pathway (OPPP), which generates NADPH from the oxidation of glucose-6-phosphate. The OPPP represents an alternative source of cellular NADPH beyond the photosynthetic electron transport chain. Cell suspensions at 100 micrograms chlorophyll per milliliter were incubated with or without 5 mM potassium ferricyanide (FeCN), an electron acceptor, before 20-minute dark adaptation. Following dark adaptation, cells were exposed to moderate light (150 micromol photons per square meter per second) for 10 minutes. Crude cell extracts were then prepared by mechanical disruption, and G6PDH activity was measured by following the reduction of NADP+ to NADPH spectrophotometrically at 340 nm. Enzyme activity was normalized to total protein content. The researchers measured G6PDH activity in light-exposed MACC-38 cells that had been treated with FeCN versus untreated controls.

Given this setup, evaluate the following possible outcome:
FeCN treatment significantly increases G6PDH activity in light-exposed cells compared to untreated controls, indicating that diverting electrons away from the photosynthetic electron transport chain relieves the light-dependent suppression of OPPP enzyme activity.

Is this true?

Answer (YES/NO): YES